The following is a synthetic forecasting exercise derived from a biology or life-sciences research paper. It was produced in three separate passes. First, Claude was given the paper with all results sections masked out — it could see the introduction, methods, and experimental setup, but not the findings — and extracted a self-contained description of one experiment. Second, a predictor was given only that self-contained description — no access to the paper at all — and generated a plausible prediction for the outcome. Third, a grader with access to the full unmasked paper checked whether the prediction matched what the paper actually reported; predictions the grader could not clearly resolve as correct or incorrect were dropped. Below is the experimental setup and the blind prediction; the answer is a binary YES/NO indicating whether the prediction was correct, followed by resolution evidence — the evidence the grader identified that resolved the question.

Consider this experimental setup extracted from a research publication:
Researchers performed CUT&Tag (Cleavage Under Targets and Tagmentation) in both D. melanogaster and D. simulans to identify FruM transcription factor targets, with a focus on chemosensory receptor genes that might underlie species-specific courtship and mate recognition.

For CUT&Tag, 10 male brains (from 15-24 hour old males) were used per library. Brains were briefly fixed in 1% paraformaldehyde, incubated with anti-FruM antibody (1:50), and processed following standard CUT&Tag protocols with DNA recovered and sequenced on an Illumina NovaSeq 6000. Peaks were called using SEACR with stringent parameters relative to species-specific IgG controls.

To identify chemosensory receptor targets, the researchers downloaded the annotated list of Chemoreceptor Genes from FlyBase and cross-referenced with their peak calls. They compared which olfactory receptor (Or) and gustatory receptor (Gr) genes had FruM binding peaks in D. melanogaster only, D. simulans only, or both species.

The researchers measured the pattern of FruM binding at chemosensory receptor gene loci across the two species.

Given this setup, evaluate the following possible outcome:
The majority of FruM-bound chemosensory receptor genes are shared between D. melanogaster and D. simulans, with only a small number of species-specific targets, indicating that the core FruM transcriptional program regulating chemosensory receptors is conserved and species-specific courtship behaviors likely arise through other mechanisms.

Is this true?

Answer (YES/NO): NO